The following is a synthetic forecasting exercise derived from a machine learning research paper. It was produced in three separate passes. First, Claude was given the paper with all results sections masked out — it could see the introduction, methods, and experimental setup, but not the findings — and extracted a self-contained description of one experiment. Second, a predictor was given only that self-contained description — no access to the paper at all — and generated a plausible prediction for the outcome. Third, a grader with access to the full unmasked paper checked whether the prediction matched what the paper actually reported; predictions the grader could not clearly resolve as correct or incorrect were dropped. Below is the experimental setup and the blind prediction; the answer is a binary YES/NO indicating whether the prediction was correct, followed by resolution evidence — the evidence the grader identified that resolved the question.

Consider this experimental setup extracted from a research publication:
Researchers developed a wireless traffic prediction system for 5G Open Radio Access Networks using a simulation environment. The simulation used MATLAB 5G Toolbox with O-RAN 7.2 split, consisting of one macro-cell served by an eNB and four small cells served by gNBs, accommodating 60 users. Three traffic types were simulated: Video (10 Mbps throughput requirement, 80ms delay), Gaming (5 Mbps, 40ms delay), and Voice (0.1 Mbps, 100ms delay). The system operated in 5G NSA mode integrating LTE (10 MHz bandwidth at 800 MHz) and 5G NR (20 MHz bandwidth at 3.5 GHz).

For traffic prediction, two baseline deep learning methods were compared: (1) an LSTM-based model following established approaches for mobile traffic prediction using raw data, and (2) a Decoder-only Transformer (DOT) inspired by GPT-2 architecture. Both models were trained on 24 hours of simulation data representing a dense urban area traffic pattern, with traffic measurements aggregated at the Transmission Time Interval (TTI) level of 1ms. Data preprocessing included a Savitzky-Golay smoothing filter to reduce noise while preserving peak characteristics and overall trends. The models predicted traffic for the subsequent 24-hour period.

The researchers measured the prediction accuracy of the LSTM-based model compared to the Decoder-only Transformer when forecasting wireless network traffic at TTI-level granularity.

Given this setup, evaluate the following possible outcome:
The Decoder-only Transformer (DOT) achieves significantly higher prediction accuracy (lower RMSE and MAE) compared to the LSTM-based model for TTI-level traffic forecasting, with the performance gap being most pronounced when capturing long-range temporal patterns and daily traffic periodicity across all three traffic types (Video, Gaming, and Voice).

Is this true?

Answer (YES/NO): NO